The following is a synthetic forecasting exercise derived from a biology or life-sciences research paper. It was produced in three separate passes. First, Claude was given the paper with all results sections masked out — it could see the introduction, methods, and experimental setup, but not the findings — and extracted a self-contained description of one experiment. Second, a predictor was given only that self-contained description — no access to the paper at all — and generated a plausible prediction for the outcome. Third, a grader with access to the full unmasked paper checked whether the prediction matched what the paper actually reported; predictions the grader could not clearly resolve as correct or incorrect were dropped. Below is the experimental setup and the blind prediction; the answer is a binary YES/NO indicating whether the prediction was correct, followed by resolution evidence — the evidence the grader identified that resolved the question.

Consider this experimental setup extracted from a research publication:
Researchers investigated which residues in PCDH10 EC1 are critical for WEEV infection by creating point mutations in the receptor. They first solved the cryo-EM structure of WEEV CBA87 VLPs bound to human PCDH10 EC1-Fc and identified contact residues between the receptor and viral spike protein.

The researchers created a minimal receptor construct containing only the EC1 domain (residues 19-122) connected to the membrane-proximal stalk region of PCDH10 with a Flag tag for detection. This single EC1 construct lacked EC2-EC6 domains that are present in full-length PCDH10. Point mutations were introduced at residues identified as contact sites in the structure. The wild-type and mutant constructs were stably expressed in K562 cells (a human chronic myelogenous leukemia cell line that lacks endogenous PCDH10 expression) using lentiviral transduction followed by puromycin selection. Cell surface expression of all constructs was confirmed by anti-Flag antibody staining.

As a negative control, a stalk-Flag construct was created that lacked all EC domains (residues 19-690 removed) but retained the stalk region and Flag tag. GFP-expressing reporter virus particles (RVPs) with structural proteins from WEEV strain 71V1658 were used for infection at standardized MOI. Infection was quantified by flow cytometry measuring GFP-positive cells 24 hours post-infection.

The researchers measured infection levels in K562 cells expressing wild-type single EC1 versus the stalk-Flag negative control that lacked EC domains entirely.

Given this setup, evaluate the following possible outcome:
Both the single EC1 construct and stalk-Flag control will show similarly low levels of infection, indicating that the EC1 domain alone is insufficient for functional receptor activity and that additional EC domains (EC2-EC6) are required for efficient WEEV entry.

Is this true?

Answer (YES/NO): NO